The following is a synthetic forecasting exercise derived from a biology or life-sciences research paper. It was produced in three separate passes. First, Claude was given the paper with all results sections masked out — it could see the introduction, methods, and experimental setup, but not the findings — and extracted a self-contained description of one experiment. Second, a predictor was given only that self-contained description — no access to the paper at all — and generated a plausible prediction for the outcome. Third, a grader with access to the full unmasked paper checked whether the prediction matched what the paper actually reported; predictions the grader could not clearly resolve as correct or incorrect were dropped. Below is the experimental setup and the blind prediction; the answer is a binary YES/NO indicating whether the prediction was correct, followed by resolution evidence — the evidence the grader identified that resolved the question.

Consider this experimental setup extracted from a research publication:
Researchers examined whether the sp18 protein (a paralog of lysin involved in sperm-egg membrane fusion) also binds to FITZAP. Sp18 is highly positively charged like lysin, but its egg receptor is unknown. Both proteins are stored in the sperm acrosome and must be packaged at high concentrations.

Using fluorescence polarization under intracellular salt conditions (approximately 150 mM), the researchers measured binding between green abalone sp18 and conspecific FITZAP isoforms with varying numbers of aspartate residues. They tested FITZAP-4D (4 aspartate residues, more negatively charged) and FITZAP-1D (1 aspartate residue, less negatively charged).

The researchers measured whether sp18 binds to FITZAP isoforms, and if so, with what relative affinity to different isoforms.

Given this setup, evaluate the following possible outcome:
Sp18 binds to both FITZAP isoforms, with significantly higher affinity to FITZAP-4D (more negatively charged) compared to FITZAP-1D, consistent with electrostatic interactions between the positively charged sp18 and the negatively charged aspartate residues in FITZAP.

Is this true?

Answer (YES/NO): YES